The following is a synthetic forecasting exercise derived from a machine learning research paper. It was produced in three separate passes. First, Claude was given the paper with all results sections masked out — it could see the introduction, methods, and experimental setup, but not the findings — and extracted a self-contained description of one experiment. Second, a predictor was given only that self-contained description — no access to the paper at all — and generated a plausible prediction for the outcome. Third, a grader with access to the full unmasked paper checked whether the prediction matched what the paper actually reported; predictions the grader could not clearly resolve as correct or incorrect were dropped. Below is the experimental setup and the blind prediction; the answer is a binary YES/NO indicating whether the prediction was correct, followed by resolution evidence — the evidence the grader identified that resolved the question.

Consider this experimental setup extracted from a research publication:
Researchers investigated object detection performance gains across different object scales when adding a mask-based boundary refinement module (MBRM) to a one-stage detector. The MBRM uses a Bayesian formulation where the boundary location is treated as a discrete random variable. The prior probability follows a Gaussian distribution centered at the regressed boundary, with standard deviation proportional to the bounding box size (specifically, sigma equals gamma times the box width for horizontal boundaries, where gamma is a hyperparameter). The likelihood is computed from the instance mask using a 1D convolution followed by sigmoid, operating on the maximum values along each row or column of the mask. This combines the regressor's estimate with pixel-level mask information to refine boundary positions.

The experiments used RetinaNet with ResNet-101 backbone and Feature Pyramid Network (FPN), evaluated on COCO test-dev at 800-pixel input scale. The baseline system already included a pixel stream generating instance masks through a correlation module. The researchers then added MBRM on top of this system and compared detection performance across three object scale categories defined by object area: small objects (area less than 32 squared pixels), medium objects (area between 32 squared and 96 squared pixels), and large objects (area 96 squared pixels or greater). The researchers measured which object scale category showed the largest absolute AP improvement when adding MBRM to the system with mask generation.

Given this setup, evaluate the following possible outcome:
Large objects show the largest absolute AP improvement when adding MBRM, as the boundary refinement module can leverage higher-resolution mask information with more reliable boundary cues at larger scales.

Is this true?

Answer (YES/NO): YES